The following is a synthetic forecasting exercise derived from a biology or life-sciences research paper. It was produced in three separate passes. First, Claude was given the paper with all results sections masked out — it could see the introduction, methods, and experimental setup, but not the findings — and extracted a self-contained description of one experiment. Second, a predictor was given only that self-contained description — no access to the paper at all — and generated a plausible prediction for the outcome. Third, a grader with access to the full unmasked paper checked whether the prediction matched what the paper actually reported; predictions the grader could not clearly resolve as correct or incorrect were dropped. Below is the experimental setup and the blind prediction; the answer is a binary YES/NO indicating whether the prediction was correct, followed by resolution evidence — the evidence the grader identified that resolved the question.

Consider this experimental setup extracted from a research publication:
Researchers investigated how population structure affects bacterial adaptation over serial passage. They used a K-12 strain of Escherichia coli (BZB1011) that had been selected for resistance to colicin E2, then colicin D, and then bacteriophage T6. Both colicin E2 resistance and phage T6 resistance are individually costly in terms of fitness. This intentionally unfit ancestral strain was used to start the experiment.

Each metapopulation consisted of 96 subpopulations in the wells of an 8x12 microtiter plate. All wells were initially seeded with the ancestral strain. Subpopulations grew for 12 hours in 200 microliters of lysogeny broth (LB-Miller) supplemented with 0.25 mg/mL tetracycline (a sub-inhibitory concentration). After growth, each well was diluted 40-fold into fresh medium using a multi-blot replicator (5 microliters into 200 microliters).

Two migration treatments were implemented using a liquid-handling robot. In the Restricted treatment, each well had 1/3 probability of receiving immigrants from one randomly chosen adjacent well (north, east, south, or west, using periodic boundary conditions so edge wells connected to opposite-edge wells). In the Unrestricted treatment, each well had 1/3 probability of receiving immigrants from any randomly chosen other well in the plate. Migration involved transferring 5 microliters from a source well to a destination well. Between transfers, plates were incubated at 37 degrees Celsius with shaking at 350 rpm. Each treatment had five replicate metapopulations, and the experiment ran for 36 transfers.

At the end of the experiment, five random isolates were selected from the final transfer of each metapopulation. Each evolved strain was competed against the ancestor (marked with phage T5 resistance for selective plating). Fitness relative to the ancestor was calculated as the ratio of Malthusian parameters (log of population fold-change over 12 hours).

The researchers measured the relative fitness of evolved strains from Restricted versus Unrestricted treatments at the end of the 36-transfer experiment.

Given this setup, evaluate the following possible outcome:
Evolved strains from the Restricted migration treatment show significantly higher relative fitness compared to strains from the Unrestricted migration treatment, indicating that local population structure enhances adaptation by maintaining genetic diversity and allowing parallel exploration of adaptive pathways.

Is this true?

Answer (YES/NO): YES